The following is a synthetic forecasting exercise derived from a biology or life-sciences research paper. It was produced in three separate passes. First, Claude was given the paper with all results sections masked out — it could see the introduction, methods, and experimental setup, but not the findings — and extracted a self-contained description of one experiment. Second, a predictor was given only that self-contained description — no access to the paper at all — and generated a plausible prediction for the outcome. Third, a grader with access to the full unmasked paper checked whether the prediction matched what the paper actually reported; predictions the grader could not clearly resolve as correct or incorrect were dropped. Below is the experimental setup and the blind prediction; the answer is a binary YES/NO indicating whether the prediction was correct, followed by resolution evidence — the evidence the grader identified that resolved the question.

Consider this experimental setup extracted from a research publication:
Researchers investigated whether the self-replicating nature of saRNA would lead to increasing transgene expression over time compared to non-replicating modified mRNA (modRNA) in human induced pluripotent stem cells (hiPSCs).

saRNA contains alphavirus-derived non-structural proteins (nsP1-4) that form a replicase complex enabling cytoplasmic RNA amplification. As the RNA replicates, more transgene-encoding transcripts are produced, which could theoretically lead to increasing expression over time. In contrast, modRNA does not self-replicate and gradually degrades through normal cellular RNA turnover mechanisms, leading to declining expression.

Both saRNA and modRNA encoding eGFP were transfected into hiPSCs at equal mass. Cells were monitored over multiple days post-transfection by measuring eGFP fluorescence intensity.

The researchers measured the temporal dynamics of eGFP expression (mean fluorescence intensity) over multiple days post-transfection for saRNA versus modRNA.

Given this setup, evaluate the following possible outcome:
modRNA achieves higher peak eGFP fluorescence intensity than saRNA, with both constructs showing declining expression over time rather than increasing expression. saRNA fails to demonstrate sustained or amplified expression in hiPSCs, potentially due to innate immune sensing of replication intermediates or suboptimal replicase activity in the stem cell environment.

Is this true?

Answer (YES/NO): NO